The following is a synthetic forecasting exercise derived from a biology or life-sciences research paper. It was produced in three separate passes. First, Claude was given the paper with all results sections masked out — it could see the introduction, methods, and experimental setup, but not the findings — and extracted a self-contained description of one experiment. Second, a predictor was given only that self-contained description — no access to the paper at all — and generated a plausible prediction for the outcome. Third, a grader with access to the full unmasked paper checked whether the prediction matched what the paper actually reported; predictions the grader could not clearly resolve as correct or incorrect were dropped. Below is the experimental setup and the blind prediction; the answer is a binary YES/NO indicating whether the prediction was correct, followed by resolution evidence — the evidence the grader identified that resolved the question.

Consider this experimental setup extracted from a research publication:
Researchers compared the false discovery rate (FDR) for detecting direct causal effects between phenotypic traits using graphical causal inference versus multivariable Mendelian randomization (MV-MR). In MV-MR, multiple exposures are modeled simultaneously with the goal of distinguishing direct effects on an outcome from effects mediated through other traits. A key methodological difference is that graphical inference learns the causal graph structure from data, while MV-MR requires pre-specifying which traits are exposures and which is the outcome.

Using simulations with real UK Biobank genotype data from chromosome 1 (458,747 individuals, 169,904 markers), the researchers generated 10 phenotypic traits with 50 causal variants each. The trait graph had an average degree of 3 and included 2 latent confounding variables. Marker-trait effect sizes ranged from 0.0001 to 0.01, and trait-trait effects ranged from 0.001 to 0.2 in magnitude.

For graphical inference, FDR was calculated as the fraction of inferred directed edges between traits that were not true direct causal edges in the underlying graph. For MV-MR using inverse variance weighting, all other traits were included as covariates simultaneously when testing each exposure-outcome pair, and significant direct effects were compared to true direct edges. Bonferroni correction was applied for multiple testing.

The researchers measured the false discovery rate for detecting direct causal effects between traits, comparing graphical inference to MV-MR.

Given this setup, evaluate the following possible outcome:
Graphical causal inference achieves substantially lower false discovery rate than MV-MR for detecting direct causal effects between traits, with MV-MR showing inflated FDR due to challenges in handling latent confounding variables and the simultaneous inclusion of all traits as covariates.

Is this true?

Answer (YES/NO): NO